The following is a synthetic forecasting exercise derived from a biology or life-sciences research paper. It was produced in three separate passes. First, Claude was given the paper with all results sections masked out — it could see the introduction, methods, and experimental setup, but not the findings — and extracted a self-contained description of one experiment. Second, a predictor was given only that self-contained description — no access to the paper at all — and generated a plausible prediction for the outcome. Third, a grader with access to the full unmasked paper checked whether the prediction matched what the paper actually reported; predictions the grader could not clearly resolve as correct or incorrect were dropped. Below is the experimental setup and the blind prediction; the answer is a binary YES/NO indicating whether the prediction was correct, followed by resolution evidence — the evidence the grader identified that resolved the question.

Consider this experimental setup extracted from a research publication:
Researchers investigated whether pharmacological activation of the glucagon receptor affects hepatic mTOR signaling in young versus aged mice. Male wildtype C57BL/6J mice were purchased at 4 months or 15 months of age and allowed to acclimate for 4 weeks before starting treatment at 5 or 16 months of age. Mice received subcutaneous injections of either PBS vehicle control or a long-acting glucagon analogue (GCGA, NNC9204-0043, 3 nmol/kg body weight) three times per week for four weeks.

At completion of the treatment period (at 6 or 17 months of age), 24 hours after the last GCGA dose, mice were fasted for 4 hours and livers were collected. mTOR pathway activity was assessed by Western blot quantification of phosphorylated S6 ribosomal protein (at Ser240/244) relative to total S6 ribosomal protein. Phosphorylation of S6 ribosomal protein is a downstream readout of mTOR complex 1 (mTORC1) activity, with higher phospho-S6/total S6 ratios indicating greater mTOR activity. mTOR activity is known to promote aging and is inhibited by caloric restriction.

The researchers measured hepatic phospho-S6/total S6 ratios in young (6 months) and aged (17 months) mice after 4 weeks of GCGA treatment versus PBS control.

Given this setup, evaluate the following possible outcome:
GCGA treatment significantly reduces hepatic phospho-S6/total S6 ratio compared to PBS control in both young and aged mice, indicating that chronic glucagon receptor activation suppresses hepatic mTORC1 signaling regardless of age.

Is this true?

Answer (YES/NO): YES